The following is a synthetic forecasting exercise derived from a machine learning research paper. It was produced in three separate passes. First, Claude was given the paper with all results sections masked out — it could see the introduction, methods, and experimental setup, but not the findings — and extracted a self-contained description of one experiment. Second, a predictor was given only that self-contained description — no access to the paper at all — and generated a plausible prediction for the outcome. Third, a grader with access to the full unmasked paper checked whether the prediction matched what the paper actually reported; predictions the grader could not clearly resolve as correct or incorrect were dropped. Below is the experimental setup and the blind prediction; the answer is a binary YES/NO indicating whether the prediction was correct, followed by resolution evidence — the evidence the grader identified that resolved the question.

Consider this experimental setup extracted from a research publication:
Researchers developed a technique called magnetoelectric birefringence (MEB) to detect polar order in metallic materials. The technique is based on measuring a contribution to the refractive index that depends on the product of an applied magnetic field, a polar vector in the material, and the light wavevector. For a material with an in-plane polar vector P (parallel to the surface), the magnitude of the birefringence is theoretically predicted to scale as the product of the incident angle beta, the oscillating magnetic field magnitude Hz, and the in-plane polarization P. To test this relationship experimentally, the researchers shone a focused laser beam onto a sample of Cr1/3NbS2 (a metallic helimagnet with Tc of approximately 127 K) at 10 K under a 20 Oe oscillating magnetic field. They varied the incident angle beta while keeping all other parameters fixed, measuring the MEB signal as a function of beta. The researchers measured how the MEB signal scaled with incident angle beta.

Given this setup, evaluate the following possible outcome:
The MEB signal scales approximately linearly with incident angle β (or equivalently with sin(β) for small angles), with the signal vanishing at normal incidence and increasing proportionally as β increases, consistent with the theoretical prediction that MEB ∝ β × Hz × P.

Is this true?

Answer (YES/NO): YES